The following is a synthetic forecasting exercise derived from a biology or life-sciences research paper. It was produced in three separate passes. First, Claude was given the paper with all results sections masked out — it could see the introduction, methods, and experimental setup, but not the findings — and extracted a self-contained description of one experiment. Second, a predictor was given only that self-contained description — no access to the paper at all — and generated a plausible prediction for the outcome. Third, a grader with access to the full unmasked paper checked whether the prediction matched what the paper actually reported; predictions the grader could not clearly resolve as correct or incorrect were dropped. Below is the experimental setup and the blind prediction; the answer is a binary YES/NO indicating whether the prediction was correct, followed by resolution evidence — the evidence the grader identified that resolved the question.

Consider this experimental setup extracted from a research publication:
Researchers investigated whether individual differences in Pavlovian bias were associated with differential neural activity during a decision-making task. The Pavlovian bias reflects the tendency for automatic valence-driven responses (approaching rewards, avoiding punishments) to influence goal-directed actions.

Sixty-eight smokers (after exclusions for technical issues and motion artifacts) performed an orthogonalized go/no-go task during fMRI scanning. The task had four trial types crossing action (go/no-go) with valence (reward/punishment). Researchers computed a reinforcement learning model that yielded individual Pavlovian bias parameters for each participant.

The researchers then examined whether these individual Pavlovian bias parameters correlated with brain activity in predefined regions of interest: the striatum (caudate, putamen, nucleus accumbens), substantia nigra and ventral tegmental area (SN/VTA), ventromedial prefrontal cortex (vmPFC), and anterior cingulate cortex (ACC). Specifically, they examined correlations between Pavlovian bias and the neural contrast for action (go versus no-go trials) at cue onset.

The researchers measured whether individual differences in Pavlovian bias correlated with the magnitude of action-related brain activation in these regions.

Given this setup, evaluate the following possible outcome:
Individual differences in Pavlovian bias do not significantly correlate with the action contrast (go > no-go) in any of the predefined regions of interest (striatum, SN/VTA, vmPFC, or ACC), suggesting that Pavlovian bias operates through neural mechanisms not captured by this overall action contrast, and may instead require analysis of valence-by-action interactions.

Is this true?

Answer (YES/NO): YES